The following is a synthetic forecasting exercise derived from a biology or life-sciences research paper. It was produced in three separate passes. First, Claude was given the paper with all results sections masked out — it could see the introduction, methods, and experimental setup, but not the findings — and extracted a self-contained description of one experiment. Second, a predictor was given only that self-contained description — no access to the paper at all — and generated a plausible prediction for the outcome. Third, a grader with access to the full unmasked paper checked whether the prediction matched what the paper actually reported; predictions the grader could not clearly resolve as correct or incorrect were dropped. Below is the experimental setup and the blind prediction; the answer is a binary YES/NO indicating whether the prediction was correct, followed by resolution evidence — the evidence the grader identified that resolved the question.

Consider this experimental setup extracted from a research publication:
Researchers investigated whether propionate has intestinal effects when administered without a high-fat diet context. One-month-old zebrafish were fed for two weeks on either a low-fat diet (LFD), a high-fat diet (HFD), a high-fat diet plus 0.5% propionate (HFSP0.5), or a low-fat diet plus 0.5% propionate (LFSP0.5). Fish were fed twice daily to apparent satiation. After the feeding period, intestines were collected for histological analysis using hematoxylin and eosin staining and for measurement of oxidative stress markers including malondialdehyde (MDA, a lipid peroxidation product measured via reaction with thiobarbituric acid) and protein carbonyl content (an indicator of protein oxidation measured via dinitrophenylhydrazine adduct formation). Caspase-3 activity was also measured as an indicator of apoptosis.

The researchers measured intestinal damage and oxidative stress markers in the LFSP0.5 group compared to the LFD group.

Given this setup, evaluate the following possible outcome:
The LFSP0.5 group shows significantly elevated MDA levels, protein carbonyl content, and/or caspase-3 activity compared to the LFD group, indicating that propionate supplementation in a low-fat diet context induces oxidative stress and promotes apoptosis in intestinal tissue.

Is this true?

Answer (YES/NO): NO